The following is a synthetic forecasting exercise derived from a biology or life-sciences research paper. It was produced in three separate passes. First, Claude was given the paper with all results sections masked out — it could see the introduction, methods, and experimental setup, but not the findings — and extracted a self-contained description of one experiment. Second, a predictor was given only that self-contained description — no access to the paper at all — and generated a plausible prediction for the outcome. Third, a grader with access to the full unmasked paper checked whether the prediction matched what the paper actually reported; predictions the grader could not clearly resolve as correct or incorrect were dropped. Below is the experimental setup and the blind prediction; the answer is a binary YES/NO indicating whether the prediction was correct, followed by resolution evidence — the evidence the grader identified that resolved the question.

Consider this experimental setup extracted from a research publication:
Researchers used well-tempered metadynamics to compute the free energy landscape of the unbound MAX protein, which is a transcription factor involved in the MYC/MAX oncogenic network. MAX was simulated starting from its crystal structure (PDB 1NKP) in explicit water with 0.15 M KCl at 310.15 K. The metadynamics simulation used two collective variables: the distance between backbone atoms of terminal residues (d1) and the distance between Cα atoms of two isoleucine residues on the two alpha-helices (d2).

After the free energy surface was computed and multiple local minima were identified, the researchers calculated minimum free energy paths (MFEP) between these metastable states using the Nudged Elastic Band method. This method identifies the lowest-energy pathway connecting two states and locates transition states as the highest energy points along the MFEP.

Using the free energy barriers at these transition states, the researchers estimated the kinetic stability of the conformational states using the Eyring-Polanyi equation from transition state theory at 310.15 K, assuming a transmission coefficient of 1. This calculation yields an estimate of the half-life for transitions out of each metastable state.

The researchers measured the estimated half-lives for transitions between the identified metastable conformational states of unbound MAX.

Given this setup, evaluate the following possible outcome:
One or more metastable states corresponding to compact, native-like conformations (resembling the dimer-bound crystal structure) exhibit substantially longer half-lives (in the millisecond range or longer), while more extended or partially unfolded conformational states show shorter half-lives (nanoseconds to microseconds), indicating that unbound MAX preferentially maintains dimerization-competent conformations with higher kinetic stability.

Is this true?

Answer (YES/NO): NO